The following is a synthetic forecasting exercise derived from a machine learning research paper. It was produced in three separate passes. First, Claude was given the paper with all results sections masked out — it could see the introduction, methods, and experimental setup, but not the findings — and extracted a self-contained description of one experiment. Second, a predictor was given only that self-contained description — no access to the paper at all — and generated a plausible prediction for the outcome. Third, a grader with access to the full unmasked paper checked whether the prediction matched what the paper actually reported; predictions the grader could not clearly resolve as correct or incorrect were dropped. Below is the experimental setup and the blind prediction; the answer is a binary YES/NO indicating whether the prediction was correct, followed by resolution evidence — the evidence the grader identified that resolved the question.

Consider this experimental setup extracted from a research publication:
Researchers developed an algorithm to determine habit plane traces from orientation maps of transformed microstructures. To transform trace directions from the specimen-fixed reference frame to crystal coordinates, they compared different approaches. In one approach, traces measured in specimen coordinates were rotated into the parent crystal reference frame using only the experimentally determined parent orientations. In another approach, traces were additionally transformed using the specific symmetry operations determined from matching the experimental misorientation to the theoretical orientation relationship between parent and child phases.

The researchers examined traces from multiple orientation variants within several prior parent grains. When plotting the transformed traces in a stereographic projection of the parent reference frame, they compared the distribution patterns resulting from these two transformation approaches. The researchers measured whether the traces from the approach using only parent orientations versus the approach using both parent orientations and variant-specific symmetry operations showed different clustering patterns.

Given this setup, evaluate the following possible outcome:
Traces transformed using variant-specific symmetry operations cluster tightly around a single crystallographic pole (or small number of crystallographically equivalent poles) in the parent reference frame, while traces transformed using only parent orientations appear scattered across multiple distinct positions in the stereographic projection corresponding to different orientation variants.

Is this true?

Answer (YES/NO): NO